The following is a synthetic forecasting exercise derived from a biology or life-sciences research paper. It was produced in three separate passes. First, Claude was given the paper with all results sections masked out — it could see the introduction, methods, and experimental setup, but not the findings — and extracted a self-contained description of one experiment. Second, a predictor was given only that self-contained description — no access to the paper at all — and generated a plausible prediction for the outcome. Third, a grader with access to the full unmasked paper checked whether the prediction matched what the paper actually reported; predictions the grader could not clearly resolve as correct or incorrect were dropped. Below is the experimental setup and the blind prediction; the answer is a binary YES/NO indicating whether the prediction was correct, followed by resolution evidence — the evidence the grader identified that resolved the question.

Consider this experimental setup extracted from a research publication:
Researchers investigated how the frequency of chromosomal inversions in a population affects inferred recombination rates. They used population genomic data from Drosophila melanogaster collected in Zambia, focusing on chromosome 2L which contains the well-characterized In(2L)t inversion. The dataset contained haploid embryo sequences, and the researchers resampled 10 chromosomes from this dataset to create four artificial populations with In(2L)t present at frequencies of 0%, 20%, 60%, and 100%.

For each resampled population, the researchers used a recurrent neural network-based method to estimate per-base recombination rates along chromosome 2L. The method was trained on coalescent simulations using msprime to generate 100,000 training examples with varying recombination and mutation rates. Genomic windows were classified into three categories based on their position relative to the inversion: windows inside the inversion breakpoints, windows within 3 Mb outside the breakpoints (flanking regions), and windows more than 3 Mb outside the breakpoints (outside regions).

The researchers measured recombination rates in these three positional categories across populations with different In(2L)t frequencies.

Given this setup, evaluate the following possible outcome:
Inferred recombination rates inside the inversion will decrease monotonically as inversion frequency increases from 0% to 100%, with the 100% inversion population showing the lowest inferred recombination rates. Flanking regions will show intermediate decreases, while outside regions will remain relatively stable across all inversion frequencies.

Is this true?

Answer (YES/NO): NO